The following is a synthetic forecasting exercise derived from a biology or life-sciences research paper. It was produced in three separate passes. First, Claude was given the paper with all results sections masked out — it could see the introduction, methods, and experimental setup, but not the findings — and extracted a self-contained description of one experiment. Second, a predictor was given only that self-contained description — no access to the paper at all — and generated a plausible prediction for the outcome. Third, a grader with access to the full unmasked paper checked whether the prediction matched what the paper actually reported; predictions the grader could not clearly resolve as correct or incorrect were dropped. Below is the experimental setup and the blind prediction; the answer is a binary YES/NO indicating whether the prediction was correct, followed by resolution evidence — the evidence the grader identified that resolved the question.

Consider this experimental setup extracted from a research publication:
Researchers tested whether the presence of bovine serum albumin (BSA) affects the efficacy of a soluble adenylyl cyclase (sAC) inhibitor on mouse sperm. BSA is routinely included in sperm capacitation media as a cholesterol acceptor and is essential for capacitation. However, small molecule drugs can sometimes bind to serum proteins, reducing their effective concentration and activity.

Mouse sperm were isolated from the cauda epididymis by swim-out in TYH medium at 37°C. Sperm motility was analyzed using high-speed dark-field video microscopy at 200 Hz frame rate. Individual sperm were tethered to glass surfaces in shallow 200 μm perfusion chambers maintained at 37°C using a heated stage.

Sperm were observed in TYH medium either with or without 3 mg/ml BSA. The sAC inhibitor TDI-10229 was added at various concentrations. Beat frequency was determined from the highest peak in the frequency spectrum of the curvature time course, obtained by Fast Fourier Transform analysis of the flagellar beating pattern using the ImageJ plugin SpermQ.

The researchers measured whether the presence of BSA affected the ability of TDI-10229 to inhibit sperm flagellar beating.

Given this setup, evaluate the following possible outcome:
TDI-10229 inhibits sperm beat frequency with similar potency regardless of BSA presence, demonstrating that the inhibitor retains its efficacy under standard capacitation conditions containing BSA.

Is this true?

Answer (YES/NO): NO